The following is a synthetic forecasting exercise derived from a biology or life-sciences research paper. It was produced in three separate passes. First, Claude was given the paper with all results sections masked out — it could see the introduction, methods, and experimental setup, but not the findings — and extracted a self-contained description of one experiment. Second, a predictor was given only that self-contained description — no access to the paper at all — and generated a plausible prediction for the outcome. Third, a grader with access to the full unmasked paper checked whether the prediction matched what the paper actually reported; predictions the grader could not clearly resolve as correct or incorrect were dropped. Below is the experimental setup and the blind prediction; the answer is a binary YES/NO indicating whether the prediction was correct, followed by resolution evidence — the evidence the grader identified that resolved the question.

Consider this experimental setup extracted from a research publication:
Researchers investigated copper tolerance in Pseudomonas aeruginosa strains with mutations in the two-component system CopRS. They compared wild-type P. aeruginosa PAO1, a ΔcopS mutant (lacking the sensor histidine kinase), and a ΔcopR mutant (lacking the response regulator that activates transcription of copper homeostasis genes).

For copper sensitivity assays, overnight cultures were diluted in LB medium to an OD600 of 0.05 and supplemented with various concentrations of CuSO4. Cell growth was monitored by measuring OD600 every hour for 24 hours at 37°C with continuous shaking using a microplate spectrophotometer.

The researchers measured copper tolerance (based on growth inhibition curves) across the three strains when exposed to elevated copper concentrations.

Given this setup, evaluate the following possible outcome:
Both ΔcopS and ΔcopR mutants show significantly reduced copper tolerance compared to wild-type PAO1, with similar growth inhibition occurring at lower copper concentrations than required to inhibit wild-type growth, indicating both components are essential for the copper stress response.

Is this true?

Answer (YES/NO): NO